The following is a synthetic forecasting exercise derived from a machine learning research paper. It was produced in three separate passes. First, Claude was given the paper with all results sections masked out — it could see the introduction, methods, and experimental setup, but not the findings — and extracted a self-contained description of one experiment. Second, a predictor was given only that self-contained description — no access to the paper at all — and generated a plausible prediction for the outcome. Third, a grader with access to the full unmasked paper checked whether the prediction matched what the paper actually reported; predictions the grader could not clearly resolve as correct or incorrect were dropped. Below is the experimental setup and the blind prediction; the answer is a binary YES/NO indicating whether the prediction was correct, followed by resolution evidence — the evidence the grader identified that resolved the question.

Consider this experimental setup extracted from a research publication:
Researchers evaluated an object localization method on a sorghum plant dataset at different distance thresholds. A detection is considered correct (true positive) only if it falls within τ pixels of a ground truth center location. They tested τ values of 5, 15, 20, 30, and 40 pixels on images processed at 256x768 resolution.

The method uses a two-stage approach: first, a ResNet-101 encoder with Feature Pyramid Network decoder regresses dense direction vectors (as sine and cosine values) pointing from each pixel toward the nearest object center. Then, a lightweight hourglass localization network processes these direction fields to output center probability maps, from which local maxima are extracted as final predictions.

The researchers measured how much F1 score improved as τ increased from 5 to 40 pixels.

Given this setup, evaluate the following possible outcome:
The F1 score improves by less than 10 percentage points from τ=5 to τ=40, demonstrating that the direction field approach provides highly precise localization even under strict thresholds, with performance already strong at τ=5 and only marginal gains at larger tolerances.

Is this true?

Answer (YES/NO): NO